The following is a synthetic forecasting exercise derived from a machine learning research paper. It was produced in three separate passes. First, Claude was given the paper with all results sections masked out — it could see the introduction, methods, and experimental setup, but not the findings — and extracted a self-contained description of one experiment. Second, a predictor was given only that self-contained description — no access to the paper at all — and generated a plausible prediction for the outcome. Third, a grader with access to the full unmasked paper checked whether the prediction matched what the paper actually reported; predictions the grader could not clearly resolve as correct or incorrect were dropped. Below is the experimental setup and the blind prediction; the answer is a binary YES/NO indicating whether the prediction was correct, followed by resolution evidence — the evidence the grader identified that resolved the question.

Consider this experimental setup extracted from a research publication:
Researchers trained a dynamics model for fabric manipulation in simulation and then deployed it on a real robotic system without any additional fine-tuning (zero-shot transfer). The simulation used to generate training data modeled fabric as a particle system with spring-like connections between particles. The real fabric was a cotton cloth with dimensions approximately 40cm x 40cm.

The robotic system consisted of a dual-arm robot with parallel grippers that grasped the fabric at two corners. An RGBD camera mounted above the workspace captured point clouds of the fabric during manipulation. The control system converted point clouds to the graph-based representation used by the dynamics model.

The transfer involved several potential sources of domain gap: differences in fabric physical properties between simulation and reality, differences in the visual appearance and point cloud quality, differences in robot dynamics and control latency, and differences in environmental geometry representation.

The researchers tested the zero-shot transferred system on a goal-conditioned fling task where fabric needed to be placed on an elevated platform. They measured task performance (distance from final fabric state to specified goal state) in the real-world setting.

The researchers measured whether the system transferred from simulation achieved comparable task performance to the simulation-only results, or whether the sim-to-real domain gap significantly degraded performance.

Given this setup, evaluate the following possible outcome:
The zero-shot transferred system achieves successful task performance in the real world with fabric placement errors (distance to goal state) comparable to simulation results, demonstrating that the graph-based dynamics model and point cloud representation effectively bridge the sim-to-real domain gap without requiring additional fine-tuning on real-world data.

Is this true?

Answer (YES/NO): NO